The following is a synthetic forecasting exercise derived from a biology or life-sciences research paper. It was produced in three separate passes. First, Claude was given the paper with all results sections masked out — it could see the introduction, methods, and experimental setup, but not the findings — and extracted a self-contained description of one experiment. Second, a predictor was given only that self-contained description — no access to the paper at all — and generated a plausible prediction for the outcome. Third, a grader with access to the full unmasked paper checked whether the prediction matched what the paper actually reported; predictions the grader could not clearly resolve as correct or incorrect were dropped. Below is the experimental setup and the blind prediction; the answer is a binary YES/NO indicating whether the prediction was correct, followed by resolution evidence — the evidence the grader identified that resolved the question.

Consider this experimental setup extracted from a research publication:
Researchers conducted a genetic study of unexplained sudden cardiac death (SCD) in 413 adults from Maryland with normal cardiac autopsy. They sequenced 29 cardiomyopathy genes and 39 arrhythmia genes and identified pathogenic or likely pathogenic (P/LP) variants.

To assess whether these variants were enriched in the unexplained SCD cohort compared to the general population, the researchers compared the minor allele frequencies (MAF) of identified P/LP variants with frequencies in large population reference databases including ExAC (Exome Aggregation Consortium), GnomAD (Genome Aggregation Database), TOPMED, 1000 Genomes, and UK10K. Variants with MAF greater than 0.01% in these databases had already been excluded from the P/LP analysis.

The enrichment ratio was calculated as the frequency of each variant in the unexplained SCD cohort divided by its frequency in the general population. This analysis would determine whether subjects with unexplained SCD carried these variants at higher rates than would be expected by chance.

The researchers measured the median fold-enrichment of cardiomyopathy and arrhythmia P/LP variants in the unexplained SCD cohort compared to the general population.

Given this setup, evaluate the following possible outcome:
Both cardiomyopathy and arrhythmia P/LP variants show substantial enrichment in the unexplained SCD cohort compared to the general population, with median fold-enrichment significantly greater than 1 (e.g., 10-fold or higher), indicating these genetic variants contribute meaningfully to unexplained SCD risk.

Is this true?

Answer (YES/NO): YES